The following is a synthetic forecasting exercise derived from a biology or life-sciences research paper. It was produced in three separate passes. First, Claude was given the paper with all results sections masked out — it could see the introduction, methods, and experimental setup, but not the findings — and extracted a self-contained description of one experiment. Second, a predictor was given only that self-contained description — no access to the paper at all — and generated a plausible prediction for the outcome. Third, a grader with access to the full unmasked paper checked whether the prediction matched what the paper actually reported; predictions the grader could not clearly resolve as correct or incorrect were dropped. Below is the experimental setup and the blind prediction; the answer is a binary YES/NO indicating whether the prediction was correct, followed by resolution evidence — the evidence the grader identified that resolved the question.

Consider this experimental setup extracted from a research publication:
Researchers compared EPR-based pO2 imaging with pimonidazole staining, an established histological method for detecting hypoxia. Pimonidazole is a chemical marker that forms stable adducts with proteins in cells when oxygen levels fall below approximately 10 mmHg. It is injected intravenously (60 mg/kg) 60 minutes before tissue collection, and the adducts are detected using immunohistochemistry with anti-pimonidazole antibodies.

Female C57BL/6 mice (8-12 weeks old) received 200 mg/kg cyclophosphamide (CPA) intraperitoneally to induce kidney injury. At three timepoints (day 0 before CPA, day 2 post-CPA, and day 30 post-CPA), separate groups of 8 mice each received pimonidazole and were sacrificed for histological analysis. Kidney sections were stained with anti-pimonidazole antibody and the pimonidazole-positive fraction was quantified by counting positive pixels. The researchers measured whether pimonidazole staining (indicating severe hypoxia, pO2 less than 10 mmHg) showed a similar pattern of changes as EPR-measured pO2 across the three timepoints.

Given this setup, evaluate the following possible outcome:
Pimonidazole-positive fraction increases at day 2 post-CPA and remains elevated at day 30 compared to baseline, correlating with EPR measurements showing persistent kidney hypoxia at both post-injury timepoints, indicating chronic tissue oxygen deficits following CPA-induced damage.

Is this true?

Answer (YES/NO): NO